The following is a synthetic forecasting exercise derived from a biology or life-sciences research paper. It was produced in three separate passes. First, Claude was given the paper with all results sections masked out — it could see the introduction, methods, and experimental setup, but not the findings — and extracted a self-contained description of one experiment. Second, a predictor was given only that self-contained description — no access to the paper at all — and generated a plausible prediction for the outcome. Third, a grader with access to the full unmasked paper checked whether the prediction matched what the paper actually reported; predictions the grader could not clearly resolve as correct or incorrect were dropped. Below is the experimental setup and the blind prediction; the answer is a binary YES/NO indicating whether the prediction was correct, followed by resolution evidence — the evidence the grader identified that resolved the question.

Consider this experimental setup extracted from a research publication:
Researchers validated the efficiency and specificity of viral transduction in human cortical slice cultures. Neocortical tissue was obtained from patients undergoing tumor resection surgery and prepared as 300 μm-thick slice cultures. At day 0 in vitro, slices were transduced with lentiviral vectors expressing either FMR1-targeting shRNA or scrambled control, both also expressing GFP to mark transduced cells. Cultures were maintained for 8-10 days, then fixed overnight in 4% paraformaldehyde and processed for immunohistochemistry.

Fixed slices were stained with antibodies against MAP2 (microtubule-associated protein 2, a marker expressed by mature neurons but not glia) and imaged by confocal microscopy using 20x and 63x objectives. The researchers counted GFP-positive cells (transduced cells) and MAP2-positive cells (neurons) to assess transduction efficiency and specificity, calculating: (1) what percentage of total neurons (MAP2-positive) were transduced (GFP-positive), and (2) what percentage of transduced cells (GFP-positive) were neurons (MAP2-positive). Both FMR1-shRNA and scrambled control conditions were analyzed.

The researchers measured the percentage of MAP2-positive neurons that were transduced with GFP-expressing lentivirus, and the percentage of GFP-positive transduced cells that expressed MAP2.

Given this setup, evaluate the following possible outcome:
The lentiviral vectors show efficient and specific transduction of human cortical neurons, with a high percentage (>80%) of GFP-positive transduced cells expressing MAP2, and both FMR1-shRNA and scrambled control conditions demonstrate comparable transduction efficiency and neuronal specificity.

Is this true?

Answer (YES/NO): NO